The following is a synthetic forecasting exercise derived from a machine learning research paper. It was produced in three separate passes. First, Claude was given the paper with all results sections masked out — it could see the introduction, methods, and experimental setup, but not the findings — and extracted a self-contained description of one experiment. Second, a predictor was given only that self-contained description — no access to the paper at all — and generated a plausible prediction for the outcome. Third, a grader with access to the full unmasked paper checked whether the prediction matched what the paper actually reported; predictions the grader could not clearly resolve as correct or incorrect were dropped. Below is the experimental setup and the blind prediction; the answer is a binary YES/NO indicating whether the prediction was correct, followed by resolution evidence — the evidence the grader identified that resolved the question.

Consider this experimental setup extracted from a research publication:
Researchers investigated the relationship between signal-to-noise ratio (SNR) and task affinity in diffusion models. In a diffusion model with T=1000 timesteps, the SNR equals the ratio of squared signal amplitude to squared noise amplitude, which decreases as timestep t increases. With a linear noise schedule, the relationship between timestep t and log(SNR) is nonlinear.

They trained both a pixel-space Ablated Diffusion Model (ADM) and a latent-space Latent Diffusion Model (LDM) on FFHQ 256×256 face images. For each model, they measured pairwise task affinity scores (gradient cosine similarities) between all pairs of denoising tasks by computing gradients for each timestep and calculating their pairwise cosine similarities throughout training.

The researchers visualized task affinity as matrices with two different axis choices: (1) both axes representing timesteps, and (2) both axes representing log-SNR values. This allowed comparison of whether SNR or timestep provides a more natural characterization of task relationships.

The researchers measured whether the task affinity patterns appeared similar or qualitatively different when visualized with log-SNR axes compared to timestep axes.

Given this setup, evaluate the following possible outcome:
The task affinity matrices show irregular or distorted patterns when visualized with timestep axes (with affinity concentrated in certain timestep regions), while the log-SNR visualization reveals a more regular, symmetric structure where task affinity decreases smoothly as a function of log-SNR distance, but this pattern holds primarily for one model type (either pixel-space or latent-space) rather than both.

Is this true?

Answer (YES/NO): NO